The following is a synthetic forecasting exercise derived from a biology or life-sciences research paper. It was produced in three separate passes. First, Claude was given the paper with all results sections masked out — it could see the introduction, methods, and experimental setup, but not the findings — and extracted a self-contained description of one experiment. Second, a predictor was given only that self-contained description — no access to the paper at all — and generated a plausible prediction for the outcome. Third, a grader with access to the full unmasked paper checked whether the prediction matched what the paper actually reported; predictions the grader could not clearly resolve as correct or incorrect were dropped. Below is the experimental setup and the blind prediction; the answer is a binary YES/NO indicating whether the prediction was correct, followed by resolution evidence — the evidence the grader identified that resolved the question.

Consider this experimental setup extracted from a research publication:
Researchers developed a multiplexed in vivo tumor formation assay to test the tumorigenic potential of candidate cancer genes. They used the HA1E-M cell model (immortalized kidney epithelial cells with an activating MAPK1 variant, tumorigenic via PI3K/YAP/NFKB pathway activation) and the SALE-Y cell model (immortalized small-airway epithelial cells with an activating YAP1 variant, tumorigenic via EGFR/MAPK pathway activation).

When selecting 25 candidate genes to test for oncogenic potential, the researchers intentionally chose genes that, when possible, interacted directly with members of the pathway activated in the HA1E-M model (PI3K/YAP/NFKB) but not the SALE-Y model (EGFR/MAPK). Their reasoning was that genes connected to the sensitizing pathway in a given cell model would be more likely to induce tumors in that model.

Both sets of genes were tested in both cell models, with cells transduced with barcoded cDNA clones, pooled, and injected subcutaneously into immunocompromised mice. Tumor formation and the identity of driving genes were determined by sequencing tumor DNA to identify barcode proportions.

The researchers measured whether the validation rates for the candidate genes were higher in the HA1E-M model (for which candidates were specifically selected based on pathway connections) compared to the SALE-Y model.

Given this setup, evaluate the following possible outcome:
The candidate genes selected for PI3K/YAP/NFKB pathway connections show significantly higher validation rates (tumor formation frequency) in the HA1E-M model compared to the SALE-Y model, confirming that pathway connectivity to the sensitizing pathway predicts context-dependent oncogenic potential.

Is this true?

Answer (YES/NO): NO